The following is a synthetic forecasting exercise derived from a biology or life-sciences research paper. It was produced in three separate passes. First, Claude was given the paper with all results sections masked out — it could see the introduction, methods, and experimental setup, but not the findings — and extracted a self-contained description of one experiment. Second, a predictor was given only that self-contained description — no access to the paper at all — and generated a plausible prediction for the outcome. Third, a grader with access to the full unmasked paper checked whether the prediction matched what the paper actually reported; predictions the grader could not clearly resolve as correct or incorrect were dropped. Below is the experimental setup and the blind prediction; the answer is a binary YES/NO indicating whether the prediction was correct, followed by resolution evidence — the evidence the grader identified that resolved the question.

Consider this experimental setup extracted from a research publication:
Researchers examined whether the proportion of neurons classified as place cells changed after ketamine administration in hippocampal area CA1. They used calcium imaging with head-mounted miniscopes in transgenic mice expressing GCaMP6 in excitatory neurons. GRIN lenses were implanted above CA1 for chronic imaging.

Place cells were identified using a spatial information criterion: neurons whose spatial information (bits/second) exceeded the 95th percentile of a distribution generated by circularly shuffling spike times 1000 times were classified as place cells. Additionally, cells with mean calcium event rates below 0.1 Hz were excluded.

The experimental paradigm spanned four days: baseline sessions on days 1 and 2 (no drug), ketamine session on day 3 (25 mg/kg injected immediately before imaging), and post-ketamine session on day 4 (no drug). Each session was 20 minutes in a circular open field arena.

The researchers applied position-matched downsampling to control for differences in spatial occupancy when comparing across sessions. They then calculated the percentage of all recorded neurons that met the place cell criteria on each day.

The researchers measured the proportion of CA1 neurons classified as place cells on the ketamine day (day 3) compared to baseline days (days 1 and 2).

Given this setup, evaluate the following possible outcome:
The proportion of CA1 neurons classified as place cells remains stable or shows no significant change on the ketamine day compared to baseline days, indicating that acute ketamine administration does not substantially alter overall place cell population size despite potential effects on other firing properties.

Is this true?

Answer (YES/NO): NO